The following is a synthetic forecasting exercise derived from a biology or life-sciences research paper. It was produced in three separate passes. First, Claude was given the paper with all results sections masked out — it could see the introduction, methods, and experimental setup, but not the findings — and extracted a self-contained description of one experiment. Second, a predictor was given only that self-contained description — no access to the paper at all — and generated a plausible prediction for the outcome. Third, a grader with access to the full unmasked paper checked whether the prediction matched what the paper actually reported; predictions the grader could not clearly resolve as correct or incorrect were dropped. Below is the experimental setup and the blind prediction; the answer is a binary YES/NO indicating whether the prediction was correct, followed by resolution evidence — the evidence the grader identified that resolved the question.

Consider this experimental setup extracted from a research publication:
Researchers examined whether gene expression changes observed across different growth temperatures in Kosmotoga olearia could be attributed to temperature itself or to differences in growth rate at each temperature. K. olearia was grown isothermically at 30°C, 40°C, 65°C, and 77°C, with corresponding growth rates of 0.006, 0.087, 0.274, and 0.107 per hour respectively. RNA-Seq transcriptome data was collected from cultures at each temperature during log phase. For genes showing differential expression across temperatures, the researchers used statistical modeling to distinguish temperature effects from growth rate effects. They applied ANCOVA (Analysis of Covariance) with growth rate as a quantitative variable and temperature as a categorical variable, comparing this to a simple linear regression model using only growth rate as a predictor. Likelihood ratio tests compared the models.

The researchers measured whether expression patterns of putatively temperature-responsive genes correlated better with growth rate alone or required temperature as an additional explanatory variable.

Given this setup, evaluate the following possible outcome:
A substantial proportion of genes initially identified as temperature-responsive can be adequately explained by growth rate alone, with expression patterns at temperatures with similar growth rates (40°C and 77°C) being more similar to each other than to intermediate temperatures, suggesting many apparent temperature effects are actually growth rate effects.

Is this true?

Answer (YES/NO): NO